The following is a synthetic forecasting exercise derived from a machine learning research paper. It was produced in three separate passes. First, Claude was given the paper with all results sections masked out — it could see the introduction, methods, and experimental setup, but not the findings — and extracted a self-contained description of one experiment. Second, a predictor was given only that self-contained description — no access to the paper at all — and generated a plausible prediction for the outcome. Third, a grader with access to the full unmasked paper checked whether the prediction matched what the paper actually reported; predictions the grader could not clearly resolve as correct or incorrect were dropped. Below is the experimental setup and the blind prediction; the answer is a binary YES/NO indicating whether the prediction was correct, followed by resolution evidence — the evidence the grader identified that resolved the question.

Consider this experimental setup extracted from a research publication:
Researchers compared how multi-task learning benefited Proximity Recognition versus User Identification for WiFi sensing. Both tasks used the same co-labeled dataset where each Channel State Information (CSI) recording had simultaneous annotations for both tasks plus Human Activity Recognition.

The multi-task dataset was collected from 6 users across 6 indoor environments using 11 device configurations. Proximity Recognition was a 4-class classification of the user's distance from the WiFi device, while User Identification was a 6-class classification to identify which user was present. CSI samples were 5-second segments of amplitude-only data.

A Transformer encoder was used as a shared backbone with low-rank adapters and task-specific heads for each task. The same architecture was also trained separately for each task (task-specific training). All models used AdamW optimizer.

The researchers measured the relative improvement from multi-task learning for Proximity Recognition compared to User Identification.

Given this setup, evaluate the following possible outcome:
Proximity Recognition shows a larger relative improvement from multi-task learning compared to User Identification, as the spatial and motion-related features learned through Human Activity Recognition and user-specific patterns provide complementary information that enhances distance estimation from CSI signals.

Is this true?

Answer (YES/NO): YES